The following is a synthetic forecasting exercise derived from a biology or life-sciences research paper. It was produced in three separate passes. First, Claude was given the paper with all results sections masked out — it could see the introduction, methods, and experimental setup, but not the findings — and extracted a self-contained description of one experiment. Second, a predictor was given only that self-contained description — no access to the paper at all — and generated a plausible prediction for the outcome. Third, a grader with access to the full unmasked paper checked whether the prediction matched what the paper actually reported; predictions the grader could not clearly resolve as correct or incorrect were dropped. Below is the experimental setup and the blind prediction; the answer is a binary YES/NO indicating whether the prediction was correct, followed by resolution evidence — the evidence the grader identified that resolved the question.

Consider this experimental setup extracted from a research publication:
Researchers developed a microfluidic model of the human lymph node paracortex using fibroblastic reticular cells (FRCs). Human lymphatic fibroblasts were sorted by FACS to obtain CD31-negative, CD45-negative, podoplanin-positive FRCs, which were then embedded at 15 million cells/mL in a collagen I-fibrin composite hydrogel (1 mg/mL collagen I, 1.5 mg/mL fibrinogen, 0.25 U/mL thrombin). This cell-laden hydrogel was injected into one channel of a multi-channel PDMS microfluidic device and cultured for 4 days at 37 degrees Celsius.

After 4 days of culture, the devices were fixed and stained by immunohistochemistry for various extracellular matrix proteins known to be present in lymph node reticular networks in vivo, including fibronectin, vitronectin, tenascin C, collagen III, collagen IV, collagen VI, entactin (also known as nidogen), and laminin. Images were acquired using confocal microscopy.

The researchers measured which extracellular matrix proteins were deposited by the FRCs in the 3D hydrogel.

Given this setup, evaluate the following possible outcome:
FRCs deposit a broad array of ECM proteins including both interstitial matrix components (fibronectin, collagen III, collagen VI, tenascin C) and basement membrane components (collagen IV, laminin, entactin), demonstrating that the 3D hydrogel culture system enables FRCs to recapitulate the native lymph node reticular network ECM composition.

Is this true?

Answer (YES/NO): NO